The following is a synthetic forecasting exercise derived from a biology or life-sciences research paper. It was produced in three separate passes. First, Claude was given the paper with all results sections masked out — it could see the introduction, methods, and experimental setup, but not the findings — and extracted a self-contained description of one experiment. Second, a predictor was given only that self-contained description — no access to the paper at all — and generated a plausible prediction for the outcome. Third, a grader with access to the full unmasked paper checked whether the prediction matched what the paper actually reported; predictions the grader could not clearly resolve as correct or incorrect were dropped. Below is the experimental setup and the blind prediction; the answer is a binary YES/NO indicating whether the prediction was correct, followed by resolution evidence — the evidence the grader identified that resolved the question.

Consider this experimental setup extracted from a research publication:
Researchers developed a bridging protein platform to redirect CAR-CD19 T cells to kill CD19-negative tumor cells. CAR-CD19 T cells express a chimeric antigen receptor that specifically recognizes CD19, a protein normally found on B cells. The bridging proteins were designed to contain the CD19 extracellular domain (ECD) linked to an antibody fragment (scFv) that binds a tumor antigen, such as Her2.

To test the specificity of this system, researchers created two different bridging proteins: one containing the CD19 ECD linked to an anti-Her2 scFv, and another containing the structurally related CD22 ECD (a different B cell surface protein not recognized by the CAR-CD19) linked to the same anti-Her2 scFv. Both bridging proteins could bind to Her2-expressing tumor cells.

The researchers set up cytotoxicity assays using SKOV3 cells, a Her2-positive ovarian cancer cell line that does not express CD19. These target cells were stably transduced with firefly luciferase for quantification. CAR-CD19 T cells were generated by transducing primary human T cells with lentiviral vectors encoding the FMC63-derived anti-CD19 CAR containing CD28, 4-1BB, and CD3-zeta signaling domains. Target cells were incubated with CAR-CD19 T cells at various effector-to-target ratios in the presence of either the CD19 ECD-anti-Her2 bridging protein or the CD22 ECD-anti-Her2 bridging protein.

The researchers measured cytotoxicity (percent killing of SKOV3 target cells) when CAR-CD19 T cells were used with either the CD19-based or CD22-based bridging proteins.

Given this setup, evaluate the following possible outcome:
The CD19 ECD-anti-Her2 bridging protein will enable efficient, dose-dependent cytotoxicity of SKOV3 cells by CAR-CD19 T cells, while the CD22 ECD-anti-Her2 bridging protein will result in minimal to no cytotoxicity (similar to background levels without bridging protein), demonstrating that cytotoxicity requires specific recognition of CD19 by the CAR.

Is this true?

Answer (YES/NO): YES